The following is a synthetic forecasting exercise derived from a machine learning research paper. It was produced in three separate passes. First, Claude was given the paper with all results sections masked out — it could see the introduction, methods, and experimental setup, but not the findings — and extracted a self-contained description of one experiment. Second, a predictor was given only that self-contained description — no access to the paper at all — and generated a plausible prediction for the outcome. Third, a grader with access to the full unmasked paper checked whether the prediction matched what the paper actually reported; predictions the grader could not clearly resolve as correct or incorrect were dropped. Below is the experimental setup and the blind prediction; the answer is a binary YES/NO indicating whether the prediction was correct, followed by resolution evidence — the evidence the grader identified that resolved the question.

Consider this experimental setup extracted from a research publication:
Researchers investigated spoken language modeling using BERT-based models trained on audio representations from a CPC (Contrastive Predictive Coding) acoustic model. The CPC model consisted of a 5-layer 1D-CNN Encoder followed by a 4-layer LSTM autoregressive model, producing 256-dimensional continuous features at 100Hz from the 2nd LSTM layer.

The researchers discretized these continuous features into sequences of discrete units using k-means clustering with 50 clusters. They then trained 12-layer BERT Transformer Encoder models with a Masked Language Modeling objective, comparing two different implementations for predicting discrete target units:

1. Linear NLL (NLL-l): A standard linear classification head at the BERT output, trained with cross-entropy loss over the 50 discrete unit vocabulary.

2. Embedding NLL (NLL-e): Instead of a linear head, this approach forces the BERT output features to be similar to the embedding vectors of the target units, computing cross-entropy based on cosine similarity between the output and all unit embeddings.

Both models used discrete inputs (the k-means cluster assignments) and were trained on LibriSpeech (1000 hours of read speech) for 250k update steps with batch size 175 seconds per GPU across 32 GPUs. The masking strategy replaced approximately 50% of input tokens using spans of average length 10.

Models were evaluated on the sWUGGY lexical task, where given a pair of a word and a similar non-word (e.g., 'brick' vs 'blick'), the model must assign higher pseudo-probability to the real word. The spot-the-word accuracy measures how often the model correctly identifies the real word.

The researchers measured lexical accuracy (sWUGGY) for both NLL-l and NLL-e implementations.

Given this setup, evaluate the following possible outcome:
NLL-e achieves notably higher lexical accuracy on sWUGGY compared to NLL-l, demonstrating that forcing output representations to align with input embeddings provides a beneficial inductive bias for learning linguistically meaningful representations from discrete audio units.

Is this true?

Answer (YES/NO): NO